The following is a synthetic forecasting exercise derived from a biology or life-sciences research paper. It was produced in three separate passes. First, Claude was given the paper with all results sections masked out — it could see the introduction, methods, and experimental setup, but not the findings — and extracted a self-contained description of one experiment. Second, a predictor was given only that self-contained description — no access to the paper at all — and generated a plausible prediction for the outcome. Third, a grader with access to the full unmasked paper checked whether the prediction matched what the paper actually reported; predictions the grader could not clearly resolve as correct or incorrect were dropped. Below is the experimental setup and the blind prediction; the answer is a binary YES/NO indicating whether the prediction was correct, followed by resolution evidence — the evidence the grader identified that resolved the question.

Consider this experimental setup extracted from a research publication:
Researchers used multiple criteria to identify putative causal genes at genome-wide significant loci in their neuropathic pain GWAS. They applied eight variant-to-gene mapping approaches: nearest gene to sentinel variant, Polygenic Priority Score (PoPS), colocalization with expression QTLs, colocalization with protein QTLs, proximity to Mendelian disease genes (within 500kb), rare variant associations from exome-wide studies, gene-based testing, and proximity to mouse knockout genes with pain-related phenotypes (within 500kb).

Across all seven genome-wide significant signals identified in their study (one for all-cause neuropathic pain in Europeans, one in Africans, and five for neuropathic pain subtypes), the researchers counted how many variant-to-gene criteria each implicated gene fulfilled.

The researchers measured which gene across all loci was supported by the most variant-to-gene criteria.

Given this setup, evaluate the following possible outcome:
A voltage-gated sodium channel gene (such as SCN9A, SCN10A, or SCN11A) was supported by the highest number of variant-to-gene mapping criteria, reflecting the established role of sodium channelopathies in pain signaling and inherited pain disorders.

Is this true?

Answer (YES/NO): NO